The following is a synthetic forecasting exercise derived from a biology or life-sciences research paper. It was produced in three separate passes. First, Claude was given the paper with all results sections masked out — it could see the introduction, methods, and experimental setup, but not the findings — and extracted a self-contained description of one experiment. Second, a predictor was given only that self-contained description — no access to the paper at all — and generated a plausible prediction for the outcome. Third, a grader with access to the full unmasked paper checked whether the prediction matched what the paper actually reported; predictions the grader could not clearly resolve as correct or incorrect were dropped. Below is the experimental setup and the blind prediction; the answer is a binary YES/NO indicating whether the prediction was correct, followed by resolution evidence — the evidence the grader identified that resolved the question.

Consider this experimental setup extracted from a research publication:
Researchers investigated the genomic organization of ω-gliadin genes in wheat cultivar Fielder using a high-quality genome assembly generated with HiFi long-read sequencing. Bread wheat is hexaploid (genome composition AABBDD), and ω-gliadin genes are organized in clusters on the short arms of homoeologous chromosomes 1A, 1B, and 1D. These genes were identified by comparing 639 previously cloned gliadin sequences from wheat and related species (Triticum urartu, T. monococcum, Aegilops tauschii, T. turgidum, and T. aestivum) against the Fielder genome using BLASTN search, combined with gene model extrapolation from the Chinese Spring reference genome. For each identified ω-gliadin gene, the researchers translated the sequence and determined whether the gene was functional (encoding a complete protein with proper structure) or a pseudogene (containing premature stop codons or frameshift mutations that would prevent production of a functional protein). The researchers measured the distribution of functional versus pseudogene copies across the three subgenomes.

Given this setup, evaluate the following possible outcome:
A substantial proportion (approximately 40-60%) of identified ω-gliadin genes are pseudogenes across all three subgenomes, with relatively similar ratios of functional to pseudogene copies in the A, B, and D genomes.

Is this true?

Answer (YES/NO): NO